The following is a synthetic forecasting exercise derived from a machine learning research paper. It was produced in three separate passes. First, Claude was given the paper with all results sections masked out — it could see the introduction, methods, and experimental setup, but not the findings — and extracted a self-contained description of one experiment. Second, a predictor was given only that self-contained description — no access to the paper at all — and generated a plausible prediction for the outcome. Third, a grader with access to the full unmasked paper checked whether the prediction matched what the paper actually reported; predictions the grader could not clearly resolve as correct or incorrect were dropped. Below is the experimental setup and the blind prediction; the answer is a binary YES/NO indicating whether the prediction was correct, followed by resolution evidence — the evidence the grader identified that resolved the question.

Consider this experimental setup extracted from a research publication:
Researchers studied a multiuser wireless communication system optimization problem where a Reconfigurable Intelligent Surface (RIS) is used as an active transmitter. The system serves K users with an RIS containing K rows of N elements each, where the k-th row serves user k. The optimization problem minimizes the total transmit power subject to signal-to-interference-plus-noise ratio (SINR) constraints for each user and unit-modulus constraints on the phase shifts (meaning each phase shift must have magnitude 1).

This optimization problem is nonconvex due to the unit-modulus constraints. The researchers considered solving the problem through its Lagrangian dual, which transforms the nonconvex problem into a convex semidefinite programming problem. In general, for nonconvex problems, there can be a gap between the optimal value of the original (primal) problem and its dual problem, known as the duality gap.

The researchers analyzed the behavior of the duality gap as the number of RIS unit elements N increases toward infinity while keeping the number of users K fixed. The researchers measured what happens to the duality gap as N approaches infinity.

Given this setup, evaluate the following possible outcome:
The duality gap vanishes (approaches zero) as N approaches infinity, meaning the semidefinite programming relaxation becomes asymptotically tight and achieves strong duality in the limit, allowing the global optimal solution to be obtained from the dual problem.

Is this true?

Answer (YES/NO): YES